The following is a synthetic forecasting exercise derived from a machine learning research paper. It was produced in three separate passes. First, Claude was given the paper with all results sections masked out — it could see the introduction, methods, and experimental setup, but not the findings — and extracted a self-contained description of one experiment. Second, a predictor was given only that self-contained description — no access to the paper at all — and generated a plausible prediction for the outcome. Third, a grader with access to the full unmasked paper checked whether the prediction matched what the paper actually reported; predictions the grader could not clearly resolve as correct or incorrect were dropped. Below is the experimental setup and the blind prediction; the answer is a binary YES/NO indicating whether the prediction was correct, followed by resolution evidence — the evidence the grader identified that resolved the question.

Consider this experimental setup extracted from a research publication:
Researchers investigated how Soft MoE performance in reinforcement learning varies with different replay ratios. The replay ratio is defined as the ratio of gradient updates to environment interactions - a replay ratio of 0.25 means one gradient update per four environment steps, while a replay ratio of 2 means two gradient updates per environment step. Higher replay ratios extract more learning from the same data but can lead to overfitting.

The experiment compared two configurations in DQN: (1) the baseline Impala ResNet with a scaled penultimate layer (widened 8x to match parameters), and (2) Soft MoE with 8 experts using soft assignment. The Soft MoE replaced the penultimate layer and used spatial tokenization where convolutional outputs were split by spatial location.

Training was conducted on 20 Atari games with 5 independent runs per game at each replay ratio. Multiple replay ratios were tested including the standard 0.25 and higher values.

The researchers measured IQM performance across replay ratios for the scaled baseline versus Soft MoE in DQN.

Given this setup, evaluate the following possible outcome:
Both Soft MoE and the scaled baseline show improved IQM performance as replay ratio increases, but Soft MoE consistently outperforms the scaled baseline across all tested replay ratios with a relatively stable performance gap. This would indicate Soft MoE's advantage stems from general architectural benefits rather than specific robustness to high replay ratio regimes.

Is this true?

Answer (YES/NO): NO